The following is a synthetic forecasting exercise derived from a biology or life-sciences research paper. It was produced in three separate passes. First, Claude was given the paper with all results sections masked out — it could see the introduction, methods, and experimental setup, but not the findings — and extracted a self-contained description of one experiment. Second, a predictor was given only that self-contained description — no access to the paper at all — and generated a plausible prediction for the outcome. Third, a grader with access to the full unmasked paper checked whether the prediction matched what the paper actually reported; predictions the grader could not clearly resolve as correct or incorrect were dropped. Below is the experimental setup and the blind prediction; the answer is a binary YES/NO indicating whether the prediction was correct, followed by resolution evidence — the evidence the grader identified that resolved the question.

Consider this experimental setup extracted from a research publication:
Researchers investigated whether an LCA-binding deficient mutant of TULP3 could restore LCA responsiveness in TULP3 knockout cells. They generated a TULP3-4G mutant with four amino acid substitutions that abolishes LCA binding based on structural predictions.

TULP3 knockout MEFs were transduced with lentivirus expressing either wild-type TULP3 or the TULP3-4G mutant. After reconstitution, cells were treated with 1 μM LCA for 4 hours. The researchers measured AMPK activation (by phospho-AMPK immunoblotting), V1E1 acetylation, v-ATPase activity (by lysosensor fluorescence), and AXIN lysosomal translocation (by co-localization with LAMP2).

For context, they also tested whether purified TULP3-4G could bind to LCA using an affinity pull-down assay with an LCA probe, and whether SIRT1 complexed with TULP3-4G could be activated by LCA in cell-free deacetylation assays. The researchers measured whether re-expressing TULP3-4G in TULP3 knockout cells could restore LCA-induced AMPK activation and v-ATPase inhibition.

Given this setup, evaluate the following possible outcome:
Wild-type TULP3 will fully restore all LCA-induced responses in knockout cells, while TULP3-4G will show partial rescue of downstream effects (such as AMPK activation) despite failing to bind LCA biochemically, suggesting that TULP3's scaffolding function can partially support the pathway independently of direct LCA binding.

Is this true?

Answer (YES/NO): NO